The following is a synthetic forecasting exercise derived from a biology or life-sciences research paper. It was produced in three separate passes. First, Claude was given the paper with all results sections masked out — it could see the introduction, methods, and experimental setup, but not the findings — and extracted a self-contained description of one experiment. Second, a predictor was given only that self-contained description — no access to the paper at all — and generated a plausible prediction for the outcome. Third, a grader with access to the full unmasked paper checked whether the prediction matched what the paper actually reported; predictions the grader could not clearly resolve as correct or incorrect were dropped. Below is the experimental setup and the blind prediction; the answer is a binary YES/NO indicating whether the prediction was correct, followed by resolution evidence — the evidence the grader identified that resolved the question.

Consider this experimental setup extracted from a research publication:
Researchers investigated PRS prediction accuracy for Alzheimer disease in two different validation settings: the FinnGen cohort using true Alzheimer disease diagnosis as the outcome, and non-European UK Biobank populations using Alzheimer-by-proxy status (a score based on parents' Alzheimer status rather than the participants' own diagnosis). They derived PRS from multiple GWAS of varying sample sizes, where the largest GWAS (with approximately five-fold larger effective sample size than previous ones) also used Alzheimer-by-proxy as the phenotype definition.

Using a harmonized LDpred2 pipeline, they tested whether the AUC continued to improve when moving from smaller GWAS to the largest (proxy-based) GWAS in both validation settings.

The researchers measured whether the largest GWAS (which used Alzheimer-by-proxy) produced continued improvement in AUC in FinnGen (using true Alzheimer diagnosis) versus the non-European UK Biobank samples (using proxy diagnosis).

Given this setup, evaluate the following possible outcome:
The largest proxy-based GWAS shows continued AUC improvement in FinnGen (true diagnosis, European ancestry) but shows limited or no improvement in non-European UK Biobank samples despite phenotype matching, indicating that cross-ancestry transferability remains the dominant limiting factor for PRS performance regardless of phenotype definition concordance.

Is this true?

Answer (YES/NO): NO